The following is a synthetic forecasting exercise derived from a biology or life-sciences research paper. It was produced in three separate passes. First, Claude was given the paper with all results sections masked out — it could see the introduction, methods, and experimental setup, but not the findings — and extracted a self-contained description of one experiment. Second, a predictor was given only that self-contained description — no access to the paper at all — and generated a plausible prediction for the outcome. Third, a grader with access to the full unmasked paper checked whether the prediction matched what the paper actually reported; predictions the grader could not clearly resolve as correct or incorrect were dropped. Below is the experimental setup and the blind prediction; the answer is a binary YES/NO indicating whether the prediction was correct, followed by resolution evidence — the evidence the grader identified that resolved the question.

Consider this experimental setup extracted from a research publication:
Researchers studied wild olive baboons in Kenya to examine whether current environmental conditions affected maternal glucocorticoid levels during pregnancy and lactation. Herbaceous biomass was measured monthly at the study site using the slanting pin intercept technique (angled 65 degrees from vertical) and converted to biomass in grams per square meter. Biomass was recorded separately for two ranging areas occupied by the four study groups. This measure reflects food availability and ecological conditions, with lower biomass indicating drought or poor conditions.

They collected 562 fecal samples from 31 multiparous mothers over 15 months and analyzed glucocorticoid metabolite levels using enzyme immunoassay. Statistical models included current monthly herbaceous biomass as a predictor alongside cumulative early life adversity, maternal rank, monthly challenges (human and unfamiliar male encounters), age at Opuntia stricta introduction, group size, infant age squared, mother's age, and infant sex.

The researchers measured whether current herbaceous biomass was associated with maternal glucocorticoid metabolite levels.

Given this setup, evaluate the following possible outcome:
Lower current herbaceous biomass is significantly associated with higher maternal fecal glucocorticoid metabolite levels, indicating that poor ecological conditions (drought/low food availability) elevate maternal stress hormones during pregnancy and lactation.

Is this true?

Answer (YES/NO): YES